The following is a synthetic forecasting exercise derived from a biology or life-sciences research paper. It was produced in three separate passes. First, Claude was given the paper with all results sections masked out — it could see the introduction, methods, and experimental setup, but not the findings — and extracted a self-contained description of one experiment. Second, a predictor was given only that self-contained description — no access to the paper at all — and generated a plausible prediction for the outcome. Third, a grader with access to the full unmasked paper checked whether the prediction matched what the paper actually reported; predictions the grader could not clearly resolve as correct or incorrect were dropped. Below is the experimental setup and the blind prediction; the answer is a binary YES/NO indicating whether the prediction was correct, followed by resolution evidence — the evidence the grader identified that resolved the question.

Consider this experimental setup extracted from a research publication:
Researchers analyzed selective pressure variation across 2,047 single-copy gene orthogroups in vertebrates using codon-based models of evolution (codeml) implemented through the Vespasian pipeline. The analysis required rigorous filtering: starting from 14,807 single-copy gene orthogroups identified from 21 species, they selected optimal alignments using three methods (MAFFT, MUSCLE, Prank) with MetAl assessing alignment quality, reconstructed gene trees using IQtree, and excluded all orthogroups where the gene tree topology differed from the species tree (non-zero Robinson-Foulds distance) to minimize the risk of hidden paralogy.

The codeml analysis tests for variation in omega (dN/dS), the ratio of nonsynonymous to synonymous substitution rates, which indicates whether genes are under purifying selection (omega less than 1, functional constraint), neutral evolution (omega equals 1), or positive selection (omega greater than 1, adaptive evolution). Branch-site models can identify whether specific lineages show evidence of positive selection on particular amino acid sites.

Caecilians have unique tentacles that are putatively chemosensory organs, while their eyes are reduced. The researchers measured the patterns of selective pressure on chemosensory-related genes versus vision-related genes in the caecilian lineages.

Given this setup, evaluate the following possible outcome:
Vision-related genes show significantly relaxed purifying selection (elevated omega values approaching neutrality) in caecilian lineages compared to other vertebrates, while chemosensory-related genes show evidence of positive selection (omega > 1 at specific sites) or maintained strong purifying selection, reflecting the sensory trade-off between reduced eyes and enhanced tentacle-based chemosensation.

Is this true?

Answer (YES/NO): NO